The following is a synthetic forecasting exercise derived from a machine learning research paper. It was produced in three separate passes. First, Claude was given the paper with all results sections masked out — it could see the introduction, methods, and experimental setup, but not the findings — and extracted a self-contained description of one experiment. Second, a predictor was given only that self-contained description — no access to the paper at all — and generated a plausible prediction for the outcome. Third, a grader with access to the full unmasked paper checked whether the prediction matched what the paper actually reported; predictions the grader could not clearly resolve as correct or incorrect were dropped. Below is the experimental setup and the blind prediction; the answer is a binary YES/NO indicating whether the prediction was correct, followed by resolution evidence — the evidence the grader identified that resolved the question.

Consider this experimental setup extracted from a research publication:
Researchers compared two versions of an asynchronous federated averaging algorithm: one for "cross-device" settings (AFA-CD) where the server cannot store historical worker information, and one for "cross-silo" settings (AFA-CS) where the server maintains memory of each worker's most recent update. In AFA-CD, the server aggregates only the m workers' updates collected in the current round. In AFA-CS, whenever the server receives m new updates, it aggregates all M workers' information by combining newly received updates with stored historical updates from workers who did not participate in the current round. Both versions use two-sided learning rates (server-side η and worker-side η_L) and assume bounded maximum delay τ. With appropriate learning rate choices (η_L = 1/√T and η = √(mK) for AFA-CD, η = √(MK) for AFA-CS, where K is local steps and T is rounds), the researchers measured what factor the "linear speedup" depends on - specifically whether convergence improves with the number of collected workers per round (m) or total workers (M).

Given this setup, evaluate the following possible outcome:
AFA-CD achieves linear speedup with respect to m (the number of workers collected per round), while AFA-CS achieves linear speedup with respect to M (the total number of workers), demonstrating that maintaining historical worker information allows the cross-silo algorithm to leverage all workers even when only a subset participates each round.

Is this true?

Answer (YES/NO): YES